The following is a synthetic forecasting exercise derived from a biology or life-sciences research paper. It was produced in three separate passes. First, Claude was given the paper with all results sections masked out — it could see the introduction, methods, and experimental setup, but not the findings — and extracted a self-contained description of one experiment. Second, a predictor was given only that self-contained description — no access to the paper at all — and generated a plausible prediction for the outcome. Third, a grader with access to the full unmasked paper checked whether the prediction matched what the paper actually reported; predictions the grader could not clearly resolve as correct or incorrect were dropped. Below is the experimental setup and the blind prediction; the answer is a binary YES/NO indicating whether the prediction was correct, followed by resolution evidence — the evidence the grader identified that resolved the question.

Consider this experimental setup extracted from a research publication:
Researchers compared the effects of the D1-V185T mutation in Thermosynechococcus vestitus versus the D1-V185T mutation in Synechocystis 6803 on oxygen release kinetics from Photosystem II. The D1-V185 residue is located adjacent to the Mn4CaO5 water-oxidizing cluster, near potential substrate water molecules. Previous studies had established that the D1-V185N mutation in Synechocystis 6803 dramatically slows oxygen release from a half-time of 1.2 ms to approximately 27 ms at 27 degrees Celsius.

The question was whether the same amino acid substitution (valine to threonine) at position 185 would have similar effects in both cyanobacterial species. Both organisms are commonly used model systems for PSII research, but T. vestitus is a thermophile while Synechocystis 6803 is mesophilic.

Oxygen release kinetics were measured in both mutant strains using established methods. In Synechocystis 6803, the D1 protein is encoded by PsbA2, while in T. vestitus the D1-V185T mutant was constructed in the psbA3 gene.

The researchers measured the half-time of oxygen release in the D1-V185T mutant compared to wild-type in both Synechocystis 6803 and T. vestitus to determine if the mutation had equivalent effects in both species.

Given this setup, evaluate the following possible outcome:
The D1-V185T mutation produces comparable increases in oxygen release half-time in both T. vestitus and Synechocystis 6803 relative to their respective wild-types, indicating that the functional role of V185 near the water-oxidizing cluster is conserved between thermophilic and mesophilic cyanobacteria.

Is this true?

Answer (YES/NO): NO